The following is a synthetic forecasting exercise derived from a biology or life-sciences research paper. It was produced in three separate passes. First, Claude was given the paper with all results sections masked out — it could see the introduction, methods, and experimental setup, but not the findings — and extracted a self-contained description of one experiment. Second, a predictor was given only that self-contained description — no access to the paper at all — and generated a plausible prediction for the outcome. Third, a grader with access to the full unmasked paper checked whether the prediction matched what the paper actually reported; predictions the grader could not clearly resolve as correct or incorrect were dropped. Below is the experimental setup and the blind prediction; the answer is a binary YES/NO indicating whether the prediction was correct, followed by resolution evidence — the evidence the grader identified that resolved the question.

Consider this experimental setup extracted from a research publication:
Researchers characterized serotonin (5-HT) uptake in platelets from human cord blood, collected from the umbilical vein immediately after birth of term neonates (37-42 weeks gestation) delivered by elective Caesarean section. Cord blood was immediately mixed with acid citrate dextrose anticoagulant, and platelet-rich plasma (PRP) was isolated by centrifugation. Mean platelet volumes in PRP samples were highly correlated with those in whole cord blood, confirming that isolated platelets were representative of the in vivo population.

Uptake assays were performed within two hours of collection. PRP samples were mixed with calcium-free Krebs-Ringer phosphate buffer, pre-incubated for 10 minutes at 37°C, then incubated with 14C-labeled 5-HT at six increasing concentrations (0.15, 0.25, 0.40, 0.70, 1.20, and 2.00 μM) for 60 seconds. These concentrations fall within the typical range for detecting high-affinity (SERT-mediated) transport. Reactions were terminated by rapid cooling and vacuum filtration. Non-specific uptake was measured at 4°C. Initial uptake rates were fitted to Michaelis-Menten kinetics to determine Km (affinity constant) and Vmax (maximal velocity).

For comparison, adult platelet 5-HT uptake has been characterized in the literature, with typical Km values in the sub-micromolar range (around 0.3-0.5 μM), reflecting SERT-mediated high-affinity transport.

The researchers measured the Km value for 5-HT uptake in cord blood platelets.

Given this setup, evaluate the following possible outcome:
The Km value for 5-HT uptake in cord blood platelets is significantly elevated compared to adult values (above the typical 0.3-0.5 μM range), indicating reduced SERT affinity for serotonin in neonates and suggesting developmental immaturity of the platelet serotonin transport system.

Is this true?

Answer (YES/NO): NO